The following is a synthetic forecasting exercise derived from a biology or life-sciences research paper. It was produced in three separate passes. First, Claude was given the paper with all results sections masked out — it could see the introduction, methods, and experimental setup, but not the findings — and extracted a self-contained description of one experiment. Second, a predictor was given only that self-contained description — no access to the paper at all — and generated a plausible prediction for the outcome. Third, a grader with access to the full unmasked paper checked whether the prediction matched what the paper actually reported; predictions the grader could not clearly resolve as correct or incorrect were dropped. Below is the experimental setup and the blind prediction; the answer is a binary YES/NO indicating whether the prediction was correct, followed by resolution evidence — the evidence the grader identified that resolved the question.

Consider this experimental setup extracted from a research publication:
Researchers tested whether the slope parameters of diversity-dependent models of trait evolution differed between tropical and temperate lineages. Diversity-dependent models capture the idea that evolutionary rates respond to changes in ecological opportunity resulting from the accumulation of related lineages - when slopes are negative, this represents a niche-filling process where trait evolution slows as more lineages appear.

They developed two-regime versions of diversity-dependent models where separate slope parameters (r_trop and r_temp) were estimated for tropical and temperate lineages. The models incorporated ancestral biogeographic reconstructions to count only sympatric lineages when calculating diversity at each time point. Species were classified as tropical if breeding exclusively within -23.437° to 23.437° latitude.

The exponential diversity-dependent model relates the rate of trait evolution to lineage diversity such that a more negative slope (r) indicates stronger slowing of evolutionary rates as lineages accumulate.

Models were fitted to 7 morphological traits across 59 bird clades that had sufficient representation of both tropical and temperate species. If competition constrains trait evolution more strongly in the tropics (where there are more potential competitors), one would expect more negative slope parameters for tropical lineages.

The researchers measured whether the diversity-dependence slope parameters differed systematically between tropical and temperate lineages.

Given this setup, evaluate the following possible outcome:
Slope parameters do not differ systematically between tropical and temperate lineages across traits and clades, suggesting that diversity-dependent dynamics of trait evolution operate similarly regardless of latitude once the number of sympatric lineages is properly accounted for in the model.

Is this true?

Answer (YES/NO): YES